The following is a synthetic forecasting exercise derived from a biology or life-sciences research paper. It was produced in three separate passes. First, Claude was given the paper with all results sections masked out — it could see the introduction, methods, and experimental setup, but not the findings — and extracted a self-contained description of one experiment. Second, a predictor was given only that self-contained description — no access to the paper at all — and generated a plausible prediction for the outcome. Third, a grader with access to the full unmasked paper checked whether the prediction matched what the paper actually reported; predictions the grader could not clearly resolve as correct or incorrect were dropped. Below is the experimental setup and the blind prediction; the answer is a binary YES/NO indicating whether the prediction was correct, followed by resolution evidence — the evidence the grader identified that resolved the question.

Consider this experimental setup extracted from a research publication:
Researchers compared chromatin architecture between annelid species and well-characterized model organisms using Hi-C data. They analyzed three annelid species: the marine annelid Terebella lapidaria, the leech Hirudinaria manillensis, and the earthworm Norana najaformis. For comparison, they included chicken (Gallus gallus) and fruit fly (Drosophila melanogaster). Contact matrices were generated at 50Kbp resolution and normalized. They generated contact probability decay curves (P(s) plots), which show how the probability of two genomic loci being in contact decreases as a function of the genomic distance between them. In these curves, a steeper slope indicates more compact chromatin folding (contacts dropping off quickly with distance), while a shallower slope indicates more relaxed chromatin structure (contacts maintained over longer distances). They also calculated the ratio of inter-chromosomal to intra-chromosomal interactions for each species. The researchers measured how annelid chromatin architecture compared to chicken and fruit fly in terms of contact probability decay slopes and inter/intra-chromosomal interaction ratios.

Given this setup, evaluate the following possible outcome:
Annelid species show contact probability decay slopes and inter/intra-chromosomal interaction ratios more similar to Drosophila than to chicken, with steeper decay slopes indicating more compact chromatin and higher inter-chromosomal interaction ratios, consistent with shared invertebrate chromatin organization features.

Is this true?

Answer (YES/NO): NO